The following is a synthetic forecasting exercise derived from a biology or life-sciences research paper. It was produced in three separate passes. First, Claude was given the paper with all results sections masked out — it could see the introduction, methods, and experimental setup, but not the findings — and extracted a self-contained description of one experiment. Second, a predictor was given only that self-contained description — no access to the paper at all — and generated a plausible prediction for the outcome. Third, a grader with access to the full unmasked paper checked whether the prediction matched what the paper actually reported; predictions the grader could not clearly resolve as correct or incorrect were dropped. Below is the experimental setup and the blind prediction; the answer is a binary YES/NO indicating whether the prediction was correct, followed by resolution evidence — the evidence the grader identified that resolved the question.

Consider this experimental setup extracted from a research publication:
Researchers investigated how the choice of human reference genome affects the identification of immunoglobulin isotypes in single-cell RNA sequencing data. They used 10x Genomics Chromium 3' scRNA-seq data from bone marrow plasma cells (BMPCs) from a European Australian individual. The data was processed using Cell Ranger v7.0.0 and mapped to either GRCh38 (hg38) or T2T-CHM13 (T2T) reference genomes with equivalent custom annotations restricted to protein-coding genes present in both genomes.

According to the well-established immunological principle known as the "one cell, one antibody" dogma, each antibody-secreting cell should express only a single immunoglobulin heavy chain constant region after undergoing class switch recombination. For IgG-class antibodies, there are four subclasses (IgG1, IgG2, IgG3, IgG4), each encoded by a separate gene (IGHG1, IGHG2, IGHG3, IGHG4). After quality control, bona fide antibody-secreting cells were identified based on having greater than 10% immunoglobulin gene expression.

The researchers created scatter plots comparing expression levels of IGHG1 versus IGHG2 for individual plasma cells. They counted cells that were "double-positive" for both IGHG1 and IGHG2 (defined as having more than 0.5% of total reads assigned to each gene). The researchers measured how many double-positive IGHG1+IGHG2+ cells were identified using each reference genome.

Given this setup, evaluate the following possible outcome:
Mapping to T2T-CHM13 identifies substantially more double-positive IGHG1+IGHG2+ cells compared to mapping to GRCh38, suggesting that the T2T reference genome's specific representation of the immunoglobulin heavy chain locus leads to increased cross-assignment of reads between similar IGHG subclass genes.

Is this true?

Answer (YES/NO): NO